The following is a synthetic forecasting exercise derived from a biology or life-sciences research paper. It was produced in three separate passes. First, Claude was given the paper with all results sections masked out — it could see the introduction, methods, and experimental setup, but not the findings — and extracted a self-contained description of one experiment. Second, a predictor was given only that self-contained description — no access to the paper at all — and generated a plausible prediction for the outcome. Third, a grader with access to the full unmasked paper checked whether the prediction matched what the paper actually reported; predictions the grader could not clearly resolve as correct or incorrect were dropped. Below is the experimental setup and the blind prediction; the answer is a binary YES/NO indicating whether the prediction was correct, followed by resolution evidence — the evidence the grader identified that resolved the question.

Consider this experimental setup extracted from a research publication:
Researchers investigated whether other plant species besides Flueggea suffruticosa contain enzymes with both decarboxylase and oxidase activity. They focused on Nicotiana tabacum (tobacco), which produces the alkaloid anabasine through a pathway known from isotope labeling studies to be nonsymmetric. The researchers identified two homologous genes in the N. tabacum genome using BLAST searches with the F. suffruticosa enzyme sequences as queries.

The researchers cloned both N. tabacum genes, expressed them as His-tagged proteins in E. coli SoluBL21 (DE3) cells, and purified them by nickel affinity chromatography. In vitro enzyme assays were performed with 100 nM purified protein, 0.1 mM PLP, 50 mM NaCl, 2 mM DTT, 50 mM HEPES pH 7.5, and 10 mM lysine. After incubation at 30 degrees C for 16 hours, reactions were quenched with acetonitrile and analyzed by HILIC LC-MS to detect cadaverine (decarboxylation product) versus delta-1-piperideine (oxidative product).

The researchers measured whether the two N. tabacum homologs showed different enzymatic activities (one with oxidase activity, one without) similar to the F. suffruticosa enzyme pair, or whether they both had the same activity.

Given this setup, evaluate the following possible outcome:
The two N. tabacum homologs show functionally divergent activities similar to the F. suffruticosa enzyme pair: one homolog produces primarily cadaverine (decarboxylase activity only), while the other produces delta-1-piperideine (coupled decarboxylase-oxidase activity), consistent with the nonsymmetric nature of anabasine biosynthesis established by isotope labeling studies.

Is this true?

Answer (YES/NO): YES